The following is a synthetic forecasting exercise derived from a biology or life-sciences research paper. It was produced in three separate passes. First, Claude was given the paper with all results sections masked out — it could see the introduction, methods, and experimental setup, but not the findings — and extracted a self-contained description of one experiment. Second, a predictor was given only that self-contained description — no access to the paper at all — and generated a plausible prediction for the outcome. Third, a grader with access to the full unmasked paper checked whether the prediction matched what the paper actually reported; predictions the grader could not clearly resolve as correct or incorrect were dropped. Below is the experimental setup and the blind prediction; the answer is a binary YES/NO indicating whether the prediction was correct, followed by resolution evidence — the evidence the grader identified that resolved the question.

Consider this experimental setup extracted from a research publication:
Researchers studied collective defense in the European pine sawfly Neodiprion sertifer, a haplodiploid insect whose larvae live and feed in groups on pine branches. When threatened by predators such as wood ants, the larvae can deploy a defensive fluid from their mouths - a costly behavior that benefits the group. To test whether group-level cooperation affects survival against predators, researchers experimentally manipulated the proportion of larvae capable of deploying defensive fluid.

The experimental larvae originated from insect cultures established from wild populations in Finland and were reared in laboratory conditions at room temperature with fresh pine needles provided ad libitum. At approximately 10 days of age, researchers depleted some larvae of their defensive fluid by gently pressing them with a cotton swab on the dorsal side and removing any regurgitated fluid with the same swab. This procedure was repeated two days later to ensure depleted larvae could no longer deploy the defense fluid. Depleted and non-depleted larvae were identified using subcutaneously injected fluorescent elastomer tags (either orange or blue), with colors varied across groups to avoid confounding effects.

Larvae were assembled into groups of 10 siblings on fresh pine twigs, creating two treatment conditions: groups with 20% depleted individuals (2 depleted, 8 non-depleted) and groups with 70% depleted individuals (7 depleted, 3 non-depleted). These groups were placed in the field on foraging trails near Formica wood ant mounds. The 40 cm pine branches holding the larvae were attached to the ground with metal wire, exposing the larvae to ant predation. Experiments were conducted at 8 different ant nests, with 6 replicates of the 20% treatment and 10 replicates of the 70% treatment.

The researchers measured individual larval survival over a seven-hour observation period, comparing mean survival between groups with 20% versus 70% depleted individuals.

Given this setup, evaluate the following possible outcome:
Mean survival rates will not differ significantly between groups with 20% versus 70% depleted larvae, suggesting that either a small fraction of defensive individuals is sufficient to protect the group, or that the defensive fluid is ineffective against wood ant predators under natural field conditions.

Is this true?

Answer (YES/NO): NO